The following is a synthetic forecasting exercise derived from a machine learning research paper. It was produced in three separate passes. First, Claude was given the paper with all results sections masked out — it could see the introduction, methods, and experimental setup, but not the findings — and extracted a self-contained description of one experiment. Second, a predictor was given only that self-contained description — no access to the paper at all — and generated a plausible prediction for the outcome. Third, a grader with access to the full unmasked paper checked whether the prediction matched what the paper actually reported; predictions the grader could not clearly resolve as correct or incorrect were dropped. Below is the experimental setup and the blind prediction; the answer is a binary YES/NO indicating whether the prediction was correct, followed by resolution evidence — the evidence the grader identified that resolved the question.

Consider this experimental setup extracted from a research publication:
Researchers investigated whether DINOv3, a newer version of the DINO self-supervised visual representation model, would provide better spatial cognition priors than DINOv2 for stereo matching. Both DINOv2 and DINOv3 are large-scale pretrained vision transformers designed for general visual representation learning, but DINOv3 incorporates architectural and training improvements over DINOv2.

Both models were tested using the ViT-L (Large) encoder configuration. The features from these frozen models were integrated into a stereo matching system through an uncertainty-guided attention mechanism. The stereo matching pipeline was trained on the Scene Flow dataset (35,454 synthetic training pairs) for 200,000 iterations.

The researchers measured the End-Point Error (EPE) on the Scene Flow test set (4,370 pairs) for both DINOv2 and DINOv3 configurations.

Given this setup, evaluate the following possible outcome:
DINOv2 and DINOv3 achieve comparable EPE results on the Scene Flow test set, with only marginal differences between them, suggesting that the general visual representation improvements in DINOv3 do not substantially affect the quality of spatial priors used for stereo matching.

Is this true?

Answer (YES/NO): YES